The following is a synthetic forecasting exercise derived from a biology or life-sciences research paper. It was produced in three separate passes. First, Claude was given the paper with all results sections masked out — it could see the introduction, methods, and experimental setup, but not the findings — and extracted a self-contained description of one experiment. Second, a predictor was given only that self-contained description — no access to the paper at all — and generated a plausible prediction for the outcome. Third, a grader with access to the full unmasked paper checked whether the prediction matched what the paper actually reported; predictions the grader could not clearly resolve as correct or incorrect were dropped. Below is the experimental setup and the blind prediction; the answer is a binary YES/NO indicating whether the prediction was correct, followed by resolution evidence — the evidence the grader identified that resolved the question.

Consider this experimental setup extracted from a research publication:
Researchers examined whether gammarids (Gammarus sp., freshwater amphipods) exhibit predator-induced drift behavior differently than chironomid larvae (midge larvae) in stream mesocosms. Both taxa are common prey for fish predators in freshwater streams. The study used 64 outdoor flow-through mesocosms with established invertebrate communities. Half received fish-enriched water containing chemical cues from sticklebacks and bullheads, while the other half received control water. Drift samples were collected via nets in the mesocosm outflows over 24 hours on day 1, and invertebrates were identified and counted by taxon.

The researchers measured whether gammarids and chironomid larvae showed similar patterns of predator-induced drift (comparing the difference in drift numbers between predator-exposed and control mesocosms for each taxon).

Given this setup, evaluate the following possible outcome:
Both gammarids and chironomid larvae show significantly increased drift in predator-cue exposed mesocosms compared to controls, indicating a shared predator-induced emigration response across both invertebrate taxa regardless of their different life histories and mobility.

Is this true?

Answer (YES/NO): NO